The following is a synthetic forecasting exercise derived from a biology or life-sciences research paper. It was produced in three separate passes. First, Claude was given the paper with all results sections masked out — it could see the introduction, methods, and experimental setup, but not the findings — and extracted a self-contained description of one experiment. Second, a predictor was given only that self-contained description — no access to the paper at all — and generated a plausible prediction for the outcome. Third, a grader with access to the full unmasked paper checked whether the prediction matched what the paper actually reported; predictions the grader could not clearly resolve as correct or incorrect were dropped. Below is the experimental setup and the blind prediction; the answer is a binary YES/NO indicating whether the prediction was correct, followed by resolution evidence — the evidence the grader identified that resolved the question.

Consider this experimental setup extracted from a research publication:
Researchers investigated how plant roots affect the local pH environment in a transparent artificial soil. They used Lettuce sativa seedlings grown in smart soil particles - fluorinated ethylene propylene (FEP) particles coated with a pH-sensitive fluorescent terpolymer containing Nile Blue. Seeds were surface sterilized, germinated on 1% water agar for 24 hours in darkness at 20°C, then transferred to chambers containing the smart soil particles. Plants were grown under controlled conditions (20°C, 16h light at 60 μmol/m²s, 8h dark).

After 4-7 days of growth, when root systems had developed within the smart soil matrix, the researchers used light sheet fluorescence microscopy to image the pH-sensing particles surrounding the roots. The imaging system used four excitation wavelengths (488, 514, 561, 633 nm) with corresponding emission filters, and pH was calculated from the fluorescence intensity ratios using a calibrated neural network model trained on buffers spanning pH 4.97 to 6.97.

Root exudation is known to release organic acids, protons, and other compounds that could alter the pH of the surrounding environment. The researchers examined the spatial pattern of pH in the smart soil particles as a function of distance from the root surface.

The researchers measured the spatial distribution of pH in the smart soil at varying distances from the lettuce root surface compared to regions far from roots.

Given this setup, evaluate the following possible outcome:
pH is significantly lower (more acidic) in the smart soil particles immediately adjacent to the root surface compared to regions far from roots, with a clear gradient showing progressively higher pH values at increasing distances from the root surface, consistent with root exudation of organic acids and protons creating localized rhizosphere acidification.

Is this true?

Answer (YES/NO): YES